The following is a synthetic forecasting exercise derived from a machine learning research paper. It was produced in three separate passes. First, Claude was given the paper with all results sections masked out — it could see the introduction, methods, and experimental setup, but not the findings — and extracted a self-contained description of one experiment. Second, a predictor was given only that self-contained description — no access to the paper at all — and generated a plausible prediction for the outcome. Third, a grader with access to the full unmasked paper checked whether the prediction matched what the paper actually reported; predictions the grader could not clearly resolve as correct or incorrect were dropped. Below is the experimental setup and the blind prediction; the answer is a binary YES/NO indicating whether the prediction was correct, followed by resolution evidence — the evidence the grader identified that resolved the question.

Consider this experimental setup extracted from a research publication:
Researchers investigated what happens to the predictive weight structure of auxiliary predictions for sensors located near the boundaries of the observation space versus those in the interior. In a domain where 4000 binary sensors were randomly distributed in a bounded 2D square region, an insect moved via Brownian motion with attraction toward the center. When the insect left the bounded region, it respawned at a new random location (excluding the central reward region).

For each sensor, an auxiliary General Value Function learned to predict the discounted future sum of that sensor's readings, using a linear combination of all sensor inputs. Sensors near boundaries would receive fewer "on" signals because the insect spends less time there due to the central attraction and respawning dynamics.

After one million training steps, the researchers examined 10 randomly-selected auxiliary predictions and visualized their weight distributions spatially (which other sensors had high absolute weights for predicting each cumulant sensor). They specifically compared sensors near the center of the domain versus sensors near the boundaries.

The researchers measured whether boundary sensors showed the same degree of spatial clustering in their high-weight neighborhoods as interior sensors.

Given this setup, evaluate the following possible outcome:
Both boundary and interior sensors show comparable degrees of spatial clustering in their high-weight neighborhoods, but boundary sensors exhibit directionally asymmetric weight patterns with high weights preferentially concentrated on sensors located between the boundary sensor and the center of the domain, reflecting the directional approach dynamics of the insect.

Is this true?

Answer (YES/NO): NO